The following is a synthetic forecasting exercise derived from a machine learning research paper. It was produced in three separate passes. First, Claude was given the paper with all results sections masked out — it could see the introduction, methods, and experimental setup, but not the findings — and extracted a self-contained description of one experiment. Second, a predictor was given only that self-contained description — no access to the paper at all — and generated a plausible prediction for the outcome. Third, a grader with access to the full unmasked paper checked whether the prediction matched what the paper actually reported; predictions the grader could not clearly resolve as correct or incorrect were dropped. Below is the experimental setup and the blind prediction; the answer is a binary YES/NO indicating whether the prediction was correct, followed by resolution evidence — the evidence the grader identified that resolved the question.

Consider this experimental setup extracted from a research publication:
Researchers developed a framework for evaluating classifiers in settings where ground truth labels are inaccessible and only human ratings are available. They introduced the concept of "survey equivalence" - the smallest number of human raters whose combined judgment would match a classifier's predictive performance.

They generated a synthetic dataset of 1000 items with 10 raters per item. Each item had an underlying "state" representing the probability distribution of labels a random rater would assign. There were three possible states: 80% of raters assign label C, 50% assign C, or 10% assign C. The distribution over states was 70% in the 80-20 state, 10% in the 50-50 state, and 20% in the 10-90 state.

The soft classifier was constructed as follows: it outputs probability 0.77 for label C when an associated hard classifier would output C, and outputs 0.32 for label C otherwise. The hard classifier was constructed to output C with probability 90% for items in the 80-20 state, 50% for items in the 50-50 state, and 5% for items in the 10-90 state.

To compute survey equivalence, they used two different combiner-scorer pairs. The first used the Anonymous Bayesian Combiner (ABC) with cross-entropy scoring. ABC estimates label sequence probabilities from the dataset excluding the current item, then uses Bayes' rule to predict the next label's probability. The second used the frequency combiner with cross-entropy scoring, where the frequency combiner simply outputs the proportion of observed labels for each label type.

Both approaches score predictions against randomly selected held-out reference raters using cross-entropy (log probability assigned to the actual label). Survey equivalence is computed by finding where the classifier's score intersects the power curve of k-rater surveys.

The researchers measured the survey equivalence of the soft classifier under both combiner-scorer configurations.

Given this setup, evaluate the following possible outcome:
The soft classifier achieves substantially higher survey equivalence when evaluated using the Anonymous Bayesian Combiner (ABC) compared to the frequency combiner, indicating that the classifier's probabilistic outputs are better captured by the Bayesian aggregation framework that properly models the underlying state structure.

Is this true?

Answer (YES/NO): NO